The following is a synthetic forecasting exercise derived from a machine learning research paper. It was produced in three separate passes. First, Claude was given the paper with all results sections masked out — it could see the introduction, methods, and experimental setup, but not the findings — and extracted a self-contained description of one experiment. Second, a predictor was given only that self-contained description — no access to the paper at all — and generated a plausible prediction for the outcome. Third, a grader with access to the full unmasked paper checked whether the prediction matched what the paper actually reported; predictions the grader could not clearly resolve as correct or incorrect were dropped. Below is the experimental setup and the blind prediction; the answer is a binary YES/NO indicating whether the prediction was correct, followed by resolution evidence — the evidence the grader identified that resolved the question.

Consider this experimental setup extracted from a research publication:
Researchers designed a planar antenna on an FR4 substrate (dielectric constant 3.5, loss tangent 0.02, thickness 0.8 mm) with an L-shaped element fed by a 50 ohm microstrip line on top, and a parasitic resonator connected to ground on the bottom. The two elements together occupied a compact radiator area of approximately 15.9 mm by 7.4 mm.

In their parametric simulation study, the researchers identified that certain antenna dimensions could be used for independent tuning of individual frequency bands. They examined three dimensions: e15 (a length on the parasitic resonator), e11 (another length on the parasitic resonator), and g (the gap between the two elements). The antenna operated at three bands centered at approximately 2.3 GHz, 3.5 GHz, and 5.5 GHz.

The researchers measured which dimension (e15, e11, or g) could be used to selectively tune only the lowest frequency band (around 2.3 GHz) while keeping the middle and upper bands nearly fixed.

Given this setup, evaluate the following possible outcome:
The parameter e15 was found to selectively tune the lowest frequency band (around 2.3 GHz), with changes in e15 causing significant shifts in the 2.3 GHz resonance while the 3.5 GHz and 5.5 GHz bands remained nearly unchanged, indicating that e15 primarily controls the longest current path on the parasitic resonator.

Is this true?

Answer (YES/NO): YES